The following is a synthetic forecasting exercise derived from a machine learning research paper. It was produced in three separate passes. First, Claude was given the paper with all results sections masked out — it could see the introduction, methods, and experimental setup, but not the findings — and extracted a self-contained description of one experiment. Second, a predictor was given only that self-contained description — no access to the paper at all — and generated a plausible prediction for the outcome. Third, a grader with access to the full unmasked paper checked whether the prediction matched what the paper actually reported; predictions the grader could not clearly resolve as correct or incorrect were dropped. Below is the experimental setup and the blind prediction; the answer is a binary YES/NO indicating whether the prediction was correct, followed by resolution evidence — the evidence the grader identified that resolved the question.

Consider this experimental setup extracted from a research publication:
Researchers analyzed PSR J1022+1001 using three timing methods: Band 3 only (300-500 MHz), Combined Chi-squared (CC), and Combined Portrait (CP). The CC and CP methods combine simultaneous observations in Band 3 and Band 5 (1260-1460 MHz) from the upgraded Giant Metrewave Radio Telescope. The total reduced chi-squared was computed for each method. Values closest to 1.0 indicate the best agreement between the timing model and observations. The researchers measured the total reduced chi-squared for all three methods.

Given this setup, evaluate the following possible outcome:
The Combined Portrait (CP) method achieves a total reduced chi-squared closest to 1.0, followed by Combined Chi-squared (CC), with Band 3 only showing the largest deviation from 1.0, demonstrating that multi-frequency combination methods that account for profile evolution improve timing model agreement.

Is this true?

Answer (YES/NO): NO